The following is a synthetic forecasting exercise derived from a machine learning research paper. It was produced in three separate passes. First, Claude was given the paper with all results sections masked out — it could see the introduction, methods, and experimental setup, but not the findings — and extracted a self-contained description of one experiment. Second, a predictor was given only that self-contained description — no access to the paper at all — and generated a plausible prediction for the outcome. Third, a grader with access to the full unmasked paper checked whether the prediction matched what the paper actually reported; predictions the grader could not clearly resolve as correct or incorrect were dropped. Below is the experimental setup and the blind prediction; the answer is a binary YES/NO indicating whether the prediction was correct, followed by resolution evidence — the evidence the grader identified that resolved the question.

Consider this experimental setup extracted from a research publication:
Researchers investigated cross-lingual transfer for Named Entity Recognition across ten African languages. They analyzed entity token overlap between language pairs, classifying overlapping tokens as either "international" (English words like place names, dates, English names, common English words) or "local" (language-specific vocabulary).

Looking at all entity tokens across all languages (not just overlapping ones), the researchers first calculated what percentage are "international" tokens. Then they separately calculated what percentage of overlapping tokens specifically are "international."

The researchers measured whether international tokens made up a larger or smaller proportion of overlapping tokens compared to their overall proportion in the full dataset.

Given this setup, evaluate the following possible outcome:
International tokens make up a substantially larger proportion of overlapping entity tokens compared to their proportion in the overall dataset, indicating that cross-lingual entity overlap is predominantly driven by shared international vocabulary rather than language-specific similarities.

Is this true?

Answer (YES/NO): YES